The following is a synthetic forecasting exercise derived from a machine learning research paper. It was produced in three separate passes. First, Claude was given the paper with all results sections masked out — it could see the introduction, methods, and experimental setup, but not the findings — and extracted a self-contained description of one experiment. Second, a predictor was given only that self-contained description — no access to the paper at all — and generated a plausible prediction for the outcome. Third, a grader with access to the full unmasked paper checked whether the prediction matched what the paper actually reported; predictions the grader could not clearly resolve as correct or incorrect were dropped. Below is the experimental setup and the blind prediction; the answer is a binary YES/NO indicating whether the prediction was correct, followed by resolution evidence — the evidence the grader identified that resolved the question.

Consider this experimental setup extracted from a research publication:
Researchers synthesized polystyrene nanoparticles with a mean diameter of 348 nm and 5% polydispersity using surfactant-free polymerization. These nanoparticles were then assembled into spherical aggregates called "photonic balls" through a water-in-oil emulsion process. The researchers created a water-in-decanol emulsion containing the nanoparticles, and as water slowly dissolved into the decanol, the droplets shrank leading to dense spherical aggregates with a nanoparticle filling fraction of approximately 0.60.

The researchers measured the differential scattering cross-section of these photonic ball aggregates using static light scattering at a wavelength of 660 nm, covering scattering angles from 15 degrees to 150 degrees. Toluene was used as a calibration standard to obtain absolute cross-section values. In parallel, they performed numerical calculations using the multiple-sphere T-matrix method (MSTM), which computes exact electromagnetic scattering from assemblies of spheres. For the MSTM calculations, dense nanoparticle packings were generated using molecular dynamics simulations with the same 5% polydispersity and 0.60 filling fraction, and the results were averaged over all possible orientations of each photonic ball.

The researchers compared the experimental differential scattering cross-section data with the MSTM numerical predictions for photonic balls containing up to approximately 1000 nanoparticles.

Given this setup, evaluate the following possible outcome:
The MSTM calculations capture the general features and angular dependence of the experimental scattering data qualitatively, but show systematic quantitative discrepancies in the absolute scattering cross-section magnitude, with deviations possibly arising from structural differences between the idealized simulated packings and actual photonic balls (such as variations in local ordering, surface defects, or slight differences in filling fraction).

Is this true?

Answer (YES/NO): NO